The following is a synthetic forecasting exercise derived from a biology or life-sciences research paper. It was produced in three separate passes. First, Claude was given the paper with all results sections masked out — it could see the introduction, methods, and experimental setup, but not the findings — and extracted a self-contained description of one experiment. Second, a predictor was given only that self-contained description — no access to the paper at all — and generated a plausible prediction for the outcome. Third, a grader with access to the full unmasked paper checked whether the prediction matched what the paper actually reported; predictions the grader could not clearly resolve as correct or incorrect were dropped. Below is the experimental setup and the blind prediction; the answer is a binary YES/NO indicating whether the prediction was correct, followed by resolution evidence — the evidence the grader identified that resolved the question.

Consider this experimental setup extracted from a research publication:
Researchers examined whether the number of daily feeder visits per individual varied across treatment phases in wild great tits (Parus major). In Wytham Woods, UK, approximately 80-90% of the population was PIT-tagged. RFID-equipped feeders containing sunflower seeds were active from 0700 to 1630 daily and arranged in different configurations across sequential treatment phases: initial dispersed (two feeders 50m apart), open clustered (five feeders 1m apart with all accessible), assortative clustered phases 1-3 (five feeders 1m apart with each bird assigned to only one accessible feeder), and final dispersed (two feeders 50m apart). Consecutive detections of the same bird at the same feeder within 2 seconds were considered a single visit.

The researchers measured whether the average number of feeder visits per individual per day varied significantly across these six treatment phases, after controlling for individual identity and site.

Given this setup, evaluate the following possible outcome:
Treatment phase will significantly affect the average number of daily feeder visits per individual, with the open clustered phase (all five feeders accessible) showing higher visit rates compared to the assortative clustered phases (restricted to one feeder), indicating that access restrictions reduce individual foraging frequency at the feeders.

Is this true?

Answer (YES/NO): NO